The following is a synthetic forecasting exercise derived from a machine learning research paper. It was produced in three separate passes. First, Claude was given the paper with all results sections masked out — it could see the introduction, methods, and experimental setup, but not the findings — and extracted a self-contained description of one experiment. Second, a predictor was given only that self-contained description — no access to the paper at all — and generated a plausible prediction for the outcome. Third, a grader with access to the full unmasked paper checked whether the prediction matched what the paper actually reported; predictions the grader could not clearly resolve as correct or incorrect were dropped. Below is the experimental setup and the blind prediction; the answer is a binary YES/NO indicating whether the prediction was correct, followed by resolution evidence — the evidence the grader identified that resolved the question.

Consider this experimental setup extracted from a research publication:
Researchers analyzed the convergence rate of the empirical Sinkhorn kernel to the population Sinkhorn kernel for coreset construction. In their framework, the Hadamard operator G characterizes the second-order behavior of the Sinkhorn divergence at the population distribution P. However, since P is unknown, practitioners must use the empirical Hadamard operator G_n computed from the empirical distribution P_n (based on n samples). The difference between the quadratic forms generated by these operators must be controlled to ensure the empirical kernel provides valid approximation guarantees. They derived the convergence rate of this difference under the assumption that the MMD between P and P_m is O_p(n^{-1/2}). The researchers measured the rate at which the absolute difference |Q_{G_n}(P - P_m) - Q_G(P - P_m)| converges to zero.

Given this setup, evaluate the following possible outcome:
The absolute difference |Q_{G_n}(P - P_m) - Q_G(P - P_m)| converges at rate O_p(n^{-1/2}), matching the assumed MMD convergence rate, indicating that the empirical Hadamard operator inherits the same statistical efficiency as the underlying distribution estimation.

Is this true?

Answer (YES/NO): NO